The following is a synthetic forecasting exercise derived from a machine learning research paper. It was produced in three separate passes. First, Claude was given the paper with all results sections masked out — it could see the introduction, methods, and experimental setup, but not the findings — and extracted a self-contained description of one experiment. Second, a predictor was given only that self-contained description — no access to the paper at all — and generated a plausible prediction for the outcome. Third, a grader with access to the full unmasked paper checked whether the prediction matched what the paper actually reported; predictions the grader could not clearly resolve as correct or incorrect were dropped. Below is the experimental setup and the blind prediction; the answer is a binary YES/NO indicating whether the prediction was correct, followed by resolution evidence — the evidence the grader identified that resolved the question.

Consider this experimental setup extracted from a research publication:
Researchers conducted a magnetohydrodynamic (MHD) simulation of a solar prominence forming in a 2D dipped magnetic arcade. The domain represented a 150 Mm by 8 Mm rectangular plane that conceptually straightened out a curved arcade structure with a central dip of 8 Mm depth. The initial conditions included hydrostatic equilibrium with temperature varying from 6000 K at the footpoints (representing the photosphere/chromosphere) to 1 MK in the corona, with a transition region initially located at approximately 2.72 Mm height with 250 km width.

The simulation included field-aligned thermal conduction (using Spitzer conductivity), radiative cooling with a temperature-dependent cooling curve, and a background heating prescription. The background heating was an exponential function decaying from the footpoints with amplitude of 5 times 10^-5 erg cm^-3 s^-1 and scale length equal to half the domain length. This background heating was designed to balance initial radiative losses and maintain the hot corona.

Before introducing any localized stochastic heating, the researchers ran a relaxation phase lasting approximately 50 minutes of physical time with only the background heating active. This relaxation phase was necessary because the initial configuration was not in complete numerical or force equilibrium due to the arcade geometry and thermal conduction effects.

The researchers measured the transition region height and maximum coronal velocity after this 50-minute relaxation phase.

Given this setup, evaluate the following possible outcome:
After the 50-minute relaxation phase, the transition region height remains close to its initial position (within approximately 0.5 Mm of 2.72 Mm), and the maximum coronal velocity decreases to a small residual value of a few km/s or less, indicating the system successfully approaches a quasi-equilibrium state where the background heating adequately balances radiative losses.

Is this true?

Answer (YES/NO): NO